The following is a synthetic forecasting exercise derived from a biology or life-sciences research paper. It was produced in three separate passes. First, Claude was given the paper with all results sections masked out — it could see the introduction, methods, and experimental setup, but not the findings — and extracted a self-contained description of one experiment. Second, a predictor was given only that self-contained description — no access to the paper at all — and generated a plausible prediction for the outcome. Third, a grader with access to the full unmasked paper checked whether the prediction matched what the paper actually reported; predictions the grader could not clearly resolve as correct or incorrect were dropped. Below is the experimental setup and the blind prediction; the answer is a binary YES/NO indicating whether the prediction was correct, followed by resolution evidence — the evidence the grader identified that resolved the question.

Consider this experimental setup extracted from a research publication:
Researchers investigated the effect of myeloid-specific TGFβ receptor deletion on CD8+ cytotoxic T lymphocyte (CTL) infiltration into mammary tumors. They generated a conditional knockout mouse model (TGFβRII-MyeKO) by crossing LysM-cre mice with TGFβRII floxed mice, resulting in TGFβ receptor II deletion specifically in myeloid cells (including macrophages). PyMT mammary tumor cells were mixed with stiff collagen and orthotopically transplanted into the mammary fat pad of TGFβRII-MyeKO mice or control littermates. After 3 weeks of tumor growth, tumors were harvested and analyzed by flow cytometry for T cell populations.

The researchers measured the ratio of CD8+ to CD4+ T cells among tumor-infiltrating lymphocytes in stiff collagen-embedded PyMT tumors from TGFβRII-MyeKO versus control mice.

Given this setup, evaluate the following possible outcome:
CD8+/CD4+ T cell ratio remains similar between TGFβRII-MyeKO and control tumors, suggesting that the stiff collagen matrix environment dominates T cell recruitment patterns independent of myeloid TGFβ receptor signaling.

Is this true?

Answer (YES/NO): NO